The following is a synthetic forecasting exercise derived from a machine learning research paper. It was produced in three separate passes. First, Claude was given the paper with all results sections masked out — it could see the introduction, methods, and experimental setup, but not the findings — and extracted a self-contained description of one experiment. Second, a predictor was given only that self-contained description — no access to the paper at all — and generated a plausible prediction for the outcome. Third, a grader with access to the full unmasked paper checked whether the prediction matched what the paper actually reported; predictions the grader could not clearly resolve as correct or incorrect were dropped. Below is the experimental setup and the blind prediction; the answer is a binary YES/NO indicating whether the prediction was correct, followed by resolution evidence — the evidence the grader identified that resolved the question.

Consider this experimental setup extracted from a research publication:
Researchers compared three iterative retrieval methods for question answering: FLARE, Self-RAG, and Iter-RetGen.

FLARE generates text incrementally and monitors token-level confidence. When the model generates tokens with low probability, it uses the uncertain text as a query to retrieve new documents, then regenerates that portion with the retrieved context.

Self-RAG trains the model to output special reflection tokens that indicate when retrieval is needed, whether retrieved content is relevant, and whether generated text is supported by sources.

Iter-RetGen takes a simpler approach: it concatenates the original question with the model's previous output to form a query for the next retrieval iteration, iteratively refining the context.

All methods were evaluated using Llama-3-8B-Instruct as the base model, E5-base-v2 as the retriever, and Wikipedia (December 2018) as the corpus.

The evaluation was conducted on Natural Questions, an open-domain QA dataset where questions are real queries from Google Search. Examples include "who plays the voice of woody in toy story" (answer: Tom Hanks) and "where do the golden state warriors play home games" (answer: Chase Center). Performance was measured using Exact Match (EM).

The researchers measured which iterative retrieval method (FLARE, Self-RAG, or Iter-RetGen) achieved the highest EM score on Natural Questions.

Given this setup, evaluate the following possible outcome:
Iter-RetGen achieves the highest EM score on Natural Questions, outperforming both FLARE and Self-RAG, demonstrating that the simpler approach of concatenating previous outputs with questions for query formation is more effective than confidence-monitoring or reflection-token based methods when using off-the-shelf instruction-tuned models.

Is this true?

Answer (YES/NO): YES